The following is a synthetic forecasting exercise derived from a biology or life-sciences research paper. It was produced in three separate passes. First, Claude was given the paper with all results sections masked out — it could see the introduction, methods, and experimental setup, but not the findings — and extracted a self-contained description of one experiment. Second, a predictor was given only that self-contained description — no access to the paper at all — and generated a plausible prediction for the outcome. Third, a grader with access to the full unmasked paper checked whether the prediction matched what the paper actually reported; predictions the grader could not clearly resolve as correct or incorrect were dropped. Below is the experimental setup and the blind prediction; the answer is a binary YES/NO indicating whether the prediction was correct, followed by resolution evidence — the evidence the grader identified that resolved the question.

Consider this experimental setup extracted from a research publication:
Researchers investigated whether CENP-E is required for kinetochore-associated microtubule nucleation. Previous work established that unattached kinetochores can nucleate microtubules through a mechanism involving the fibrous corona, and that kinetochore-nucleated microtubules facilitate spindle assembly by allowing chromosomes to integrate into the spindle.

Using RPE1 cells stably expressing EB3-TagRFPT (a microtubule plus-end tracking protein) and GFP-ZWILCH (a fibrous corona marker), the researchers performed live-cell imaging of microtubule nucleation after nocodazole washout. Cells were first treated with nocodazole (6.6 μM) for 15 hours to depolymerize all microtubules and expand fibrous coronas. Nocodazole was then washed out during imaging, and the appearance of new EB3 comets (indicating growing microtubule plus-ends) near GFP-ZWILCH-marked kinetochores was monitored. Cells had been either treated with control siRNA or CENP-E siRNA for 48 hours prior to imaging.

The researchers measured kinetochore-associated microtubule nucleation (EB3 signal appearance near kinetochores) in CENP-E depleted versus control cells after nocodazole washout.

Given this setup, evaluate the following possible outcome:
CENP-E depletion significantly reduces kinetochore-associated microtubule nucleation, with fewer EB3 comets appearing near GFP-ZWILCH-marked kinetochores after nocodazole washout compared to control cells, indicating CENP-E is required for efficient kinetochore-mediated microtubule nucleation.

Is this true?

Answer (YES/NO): YES